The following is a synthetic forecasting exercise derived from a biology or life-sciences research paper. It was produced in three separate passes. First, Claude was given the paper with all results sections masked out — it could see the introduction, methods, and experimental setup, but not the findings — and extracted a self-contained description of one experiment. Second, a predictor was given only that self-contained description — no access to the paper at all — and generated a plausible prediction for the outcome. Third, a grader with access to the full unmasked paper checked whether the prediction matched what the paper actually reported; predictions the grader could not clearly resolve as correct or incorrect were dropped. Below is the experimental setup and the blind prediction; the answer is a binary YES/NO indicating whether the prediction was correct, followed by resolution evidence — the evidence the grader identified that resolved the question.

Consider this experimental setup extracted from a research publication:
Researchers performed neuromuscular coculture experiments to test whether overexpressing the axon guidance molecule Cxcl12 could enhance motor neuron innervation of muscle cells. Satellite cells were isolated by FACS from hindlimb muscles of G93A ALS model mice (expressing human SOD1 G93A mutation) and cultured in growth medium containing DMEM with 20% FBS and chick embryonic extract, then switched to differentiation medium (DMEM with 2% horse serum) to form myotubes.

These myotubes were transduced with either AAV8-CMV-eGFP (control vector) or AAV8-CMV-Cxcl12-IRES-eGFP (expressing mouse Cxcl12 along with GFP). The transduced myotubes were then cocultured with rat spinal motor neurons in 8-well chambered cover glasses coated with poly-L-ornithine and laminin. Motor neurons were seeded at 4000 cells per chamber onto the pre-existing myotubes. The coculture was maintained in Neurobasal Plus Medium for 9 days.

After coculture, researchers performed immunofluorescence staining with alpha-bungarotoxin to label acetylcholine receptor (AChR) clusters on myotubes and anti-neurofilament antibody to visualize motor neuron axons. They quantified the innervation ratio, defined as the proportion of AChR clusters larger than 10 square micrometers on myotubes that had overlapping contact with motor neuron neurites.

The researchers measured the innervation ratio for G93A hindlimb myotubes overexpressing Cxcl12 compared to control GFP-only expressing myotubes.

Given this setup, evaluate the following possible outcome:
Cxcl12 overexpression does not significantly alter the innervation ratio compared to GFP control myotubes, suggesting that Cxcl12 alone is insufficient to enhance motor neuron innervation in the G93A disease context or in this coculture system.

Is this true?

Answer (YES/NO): NO